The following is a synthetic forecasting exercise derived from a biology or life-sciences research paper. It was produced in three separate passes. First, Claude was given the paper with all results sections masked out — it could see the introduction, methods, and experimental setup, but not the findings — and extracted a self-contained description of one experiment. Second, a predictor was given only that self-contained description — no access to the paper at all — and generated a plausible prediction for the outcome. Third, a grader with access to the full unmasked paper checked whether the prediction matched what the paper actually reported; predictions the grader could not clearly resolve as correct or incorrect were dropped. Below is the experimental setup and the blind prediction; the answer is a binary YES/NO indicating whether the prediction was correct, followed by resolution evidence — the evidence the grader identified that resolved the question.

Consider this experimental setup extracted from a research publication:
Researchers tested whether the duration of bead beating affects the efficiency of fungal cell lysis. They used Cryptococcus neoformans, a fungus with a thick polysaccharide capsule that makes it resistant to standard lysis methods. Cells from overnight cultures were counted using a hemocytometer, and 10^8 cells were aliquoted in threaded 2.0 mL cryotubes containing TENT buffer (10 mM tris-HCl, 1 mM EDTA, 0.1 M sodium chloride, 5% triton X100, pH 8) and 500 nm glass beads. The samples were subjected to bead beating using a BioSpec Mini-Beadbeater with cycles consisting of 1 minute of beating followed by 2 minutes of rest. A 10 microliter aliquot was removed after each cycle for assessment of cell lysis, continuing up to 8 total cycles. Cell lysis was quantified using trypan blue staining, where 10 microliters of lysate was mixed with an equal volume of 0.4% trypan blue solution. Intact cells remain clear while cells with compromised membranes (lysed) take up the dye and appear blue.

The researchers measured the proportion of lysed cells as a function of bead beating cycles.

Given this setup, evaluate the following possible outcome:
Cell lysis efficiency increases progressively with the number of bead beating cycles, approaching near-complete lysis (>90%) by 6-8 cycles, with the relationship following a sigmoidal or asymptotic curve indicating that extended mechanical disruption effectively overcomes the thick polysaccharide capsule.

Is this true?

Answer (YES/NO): NO